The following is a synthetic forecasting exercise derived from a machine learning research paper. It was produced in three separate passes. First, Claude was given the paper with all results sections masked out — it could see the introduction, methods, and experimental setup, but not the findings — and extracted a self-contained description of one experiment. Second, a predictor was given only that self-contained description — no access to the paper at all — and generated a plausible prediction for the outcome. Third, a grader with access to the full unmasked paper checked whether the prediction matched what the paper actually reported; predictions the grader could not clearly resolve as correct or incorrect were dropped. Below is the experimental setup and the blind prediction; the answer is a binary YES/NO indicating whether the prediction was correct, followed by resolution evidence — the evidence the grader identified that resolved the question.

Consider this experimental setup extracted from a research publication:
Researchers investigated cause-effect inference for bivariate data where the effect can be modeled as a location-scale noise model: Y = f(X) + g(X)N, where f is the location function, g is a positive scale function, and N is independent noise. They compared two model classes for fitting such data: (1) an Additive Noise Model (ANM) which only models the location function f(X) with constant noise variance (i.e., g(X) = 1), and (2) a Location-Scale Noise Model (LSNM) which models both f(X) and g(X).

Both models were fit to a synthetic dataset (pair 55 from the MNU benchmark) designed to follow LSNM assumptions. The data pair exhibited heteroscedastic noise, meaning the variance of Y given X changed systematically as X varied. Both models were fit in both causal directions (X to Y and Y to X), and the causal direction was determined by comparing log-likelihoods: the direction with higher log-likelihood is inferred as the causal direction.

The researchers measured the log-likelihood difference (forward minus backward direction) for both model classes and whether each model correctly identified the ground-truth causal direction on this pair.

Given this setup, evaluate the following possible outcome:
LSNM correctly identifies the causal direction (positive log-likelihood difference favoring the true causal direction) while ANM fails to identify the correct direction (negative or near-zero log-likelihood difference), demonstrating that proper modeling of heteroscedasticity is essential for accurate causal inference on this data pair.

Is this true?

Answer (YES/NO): YES